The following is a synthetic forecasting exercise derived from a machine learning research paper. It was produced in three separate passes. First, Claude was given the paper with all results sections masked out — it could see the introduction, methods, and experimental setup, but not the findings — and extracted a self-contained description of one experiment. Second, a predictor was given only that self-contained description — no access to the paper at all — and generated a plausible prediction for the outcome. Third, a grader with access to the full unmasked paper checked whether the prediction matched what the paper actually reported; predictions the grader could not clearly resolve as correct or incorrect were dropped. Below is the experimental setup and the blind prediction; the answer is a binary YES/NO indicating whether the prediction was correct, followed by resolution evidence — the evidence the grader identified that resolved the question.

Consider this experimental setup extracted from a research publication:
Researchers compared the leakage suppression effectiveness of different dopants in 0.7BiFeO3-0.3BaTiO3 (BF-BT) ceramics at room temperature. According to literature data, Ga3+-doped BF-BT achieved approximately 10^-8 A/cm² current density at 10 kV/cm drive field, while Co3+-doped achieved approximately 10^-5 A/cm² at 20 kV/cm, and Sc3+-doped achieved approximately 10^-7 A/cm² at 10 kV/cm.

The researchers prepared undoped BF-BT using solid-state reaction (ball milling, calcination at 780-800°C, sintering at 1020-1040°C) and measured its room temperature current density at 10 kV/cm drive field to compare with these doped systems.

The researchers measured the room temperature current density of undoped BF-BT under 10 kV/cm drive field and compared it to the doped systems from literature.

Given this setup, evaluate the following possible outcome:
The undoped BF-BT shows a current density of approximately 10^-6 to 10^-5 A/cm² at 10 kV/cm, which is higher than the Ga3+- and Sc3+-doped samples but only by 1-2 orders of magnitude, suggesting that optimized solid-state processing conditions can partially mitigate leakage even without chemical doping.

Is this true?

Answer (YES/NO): NO